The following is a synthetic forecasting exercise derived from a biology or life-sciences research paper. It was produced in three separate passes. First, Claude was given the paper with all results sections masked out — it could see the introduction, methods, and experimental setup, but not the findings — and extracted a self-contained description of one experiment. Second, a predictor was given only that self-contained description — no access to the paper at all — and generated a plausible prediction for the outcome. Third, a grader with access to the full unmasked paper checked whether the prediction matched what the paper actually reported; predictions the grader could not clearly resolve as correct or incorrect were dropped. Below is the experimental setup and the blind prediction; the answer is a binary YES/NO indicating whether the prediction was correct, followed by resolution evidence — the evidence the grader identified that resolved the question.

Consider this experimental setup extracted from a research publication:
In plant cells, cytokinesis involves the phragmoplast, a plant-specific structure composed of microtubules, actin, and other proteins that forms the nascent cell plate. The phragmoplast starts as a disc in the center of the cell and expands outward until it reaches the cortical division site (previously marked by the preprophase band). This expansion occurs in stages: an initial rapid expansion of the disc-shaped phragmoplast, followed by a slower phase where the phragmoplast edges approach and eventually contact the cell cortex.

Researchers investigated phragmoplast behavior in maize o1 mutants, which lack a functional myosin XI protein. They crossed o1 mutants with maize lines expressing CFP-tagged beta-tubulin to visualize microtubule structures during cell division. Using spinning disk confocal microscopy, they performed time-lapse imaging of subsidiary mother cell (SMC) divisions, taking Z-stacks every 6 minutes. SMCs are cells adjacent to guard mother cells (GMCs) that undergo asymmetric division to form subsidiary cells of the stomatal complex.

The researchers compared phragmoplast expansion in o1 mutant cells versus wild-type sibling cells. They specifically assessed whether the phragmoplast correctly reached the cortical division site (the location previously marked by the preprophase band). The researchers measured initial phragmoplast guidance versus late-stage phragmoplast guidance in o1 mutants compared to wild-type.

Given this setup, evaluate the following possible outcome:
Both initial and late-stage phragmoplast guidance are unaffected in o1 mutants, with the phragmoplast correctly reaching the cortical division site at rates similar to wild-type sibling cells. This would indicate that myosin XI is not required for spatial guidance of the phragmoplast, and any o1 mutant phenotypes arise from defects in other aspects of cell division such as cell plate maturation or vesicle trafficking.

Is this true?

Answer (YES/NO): NO